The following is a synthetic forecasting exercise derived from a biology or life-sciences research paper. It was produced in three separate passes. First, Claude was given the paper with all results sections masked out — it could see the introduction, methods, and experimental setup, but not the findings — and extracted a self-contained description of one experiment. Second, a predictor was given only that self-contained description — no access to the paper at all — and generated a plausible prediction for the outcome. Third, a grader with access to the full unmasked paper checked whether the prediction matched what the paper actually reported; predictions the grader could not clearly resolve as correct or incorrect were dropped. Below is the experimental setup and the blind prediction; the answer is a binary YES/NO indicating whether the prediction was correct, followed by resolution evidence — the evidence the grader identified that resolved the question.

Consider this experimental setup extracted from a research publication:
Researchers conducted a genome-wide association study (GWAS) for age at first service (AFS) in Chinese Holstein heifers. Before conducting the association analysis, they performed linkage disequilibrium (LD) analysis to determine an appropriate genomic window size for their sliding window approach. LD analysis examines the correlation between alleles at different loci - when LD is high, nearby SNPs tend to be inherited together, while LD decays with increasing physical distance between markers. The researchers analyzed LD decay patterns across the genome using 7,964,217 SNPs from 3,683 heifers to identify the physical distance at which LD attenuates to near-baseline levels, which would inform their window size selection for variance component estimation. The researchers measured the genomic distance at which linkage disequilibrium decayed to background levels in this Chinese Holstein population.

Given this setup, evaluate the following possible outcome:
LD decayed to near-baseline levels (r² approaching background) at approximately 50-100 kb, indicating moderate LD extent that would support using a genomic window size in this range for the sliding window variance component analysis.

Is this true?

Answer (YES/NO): NO